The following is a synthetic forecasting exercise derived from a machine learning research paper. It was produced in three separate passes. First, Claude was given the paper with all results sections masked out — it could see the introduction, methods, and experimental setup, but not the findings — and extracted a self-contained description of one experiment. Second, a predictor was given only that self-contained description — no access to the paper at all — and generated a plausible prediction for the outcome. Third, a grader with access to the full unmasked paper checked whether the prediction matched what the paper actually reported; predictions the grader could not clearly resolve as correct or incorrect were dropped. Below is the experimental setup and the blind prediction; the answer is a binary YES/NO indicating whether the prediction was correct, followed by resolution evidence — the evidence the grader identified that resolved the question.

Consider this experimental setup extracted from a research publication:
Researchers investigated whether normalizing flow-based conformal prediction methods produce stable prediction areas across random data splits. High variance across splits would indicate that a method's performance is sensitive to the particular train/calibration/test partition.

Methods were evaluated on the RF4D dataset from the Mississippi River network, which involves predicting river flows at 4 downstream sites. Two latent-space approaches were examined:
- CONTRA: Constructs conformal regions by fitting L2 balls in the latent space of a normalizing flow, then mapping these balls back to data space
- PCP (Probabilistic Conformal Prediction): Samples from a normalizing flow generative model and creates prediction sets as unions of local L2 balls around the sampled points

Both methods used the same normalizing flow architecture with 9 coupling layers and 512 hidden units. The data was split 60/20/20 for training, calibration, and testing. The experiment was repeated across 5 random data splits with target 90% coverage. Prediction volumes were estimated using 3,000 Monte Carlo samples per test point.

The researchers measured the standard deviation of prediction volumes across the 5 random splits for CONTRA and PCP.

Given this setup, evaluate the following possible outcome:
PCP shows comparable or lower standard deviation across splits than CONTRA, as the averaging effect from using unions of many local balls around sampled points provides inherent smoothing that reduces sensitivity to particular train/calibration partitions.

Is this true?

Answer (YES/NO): YES